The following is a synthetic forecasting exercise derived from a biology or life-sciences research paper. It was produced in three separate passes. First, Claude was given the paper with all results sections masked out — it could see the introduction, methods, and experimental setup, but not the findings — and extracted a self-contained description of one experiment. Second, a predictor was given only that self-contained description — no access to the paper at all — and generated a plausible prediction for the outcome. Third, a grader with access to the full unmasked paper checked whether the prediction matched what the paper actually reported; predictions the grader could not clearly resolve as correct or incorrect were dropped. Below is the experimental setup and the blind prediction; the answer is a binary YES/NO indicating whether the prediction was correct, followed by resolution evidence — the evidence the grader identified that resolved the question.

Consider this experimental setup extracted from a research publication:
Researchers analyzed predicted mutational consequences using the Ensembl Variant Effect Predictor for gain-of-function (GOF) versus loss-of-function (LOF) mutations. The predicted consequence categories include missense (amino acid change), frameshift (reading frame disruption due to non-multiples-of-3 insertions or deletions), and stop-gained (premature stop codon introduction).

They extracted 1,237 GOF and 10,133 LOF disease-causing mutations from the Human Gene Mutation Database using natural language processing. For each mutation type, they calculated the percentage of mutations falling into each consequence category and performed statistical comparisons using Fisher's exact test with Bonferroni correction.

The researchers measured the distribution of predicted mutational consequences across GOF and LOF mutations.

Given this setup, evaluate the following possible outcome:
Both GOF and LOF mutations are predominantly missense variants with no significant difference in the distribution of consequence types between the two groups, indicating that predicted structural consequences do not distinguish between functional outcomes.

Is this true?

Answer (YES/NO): NO